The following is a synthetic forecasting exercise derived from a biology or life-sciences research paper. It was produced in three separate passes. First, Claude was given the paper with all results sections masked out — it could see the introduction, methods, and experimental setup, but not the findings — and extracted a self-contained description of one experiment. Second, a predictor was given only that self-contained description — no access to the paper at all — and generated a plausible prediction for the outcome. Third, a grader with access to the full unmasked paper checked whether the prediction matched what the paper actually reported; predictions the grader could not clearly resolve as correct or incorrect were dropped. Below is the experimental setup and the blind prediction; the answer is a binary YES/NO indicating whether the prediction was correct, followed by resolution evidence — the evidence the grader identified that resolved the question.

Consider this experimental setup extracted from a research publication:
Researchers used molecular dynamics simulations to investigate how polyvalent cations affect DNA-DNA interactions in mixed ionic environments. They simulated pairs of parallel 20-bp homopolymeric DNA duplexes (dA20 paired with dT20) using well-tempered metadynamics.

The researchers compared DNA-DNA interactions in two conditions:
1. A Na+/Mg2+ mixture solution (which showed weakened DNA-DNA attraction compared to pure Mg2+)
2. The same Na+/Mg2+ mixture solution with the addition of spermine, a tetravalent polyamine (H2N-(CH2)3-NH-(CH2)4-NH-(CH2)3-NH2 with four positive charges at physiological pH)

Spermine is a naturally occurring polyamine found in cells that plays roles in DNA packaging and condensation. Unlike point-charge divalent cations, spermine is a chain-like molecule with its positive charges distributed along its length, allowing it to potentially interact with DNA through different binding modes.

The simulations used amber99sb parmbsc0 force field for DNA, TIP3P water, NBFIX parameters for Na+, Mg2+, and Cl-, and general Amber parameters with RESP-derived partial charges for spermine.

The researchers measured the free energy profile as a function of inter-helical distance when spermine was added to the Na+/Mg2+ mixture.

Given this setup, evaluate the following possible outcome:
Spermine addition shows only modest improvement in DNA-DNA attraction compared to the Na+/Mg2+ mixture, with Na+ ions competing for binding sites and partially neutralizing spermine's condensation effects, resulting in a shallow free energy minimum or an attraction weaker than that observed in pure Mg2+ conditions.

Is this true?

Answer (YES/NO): NO